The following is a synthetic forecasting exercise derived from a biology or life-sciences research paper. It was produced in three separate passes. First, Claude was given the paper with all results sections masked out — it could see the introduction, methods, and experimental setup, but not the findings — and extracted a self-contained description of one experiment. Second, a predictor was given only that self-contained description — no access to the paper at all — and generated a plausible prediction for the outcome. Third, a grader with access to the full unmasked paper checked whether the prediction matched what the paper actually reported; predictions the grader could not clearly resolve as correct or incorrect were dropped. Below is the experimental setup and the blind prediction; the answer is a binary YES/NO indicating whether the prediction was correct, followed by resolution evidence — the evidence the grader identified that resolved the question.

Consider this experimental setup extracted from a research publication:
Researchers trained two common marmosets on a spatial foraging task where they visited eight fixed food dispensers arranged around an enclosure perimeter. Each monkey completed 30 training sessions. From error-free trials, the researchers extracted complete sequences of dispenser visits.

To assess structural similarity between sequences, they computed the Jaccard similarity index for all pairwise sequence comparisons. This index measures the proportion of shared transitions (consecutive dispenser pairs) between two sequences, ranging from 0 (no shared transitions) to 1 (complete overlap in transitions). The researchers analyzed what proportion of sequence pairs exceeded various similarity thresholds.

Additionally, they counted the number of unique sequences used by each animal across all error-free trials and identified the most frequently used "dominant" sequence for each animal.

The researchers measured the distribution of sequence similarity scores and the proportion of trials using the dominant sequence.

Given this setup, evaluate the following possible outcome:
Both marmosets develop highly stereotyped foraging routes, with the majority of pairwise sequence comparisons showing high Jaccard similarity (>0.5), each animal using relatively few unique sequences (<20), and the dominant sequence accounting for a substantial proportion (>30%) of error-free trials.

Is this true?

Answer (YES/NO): NO